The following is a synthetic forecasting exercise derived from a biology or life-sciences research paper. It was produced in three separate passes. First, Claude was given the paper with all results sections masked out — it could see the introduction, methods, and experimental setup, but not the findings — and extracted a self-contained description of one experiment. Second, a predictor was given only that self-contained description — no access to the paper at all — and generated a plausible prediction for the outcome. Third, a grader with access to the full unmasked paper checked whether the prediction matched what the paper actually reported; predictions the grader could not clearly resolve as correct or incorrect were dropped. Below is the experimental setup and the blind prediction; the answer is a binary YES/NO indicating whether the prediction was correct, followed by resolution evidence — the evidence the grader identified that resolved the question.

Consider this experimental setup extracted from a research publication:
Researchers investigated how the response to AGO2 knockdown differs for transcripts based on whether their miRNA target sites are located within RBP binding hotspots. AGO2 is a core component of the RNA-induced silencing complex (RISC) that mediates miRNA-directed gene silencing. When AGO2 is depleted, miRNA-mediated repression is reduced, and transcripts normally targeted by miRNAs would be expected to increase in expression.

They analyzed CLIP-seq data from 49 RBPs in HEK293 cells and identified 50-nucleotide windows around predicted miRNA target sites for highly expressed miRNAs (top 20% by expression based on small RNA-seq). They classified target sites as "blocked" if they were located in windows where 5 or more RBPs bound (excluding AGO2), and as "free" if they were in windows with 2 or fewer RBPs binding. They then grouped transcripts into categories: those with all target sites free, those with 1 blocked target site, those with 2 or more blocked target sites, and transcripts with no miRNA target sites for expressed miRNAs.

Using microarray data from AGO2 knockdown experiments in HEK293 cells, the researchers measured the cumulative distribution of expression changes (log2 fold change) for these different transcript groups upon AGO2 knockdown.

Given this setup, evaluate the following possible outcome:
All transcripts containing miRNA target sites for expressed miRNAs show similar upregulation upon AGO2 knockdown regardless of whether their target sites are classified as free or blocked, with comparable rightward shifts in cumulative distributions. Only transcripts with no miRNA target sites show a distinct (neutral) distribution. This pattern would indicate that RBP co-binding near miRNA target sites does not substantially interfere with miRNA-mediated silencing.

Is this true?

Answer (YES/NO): NO